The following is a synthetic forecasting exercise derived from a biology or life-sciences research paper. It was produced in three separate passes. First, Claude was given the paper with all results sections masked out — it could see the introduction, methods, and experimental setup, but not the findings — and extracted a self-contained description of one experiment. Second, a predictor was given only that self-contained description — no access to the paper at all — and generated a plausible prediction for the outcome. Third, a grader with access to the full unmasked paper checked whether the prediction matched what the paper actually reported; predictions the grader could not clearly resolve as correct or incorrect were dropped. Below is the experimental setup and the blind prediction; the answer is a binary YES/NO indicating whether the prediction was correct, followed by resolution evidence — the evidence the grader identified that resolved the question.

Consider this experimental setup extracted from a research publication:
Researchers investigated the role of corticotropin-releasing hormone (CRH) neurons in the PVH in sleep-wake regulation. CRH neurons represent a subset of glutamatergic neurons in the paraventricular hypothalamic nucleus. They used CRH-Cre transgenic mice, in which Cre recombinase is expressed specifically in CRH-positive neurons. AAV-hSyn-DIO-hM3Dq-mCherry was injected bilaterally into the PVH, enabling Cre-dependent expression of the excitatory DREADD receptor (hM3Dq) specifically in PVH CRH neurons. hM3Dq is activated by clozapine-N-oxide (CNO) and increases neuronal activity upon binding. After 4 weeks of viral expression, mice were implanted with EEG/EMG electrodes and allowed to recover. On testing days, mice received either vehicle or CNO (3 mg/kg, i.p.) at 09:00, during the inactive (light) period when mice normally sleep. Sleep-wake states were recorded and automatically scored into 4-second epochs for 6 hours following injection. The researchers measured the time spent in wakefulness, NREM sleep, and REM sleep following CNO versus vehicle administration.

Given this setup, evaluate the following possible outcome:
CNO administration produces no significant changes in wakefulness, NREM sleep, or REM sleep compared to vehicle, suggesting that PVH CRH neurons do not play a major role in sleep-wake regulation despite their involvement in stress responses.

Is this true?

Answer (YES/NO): NO